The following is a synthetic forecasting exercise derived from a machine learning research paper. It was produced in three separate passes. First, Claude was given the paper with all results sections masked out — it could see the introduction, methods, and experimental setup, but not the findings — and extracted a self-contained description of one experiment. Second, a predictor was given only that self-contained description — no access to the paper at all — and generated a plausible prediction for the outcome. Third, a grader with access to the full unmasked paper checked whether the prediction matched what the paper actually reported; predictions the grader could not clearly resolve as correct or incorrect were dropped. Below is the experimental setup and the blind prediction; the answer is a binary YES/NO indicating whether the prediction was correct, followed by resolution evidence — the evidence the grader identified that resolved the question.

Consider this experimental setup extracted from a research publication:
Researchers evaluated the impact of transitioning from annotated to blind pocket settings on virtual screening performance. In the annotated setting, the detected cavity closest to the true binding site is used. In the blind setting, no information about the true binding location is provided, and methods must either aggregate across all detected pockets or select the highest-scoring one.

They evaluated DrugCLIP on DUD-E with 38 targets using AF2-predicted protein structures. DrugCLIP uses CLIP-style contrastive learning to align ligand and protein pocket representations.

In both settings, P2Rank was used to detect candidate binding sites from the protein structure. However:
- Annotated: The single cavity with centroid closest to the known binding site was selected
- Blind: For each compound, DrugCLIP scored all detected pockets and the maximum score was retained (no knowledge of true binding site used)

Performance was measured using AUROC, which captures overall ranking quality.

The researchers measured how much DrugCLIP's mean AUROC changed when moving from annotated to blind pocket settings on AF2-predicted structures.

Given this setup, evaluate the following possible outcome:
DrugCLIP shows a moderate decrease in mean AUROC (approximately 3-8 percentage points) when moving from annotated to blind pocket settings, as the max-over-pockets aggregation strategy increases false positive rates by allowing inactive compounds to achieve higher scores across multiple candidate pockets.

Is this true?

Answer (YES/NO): NO